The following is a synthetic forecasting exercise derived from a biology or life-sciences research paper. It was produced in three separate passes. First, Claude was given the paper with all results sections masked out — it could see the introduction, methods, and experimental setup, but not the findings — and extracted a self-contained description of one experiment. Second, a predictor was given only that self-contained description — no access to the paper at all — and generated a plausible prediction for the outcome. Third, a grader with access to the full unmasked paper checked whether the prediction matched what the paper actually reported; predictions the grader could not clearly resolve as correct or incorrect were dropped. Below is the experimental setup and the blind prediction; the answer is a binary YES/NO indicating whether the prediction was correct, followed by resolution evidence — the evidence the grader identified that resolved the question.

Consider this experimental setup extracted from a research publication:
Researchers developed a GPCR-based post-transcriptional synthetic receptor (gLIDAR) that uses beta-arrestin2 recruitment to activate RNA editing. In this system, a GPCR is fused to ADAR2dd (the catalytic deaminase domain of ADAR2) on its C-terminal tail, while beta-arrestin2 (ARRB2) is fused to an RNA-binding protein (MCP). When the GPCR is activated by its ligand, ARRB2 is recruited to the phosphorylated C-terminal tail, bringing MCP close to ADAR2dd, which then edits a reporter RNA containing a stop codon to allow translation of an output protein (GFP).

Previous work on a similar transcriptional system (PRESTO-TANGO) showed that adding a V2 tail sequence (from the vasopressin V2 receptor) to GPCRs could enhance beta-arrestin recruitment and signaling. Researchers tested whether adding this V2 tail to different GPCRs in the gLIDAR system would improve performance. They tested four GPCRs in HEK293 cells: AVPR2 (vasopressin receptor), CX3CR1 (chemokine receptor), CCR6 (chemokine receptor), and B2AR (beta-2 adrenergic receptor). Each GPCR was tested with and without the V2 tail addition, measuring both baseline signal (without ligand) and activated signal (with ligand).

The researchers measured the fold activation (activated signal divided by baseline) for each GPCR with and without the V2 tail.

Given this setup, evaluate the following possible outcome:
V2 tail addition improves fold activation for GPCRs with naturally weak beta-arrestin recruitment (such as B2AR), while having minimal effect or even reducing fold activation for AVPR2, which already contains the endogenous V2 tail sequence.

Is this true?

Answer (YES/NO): NO